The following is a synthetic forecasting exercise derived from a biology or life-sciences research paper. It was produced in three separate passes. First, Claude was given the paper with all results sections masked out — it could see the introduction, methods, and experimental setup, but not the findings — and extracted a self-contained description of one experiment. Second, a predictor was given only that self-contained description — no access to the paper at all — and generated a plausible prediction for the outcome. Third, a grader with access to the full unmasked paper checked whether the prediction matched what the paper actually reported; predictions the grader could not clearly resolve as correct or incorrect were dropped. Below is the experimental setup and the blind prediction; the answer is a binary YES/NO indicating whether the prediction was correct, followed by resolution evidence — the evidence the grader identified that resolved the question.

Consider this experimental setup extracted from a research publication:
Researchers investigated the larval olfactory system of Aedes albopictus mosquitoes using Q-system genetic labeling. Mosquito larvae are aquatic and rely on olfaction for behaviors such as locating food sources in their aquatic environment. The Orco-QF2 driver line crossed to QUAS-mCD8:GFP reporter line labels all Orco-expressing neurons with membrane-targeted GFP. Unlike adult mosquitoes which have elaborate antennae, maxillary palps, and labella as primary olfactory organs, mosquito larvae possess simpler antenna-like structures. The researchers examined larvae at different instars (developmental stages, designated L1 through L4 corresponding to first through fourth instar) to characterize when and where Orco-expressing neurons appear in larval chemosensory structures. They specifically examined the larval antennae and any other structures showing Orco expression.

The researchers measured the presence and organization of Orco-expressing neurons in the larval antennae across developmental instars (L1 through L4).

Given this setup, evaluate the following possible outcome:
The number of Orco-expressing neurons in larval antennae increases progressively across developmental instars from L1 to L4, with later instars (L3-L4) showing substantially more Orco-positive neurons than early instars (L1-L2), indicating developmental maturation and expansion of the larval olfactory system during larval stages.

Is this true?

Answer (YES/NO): YES